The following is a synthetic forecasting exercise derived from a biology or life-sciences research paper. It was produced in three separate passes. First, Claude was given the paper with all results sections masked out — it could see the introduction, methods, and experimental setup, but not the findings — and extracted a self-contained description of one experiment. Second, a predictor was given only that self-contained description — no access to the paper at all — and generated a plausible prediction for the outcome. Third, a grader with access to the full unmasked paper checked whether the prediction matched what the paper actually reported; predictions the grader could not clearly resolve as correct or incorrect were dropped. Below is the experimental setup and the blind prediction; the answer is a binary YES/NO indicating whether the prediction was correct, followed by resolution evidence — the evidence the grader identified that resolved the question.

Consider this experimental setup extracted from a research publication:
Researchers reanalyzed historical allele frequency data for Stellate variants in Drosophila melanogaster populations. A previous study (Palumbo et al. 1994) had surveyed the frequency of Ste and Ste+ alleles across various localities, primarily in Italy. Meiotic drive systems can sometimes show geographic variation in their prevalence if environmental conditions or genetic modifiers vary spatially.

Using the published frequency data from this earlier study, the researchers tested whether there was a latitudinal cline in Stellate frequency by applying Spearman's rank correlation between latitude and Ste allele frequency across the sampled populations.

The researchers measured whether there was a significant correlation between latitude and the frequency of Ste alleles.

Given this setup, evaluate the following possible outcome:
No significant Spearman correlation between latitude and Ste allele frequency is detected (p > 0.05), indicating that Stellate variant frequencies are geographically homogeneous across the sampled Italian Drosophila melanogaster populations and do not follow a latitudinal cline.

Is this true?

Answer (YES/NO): NO